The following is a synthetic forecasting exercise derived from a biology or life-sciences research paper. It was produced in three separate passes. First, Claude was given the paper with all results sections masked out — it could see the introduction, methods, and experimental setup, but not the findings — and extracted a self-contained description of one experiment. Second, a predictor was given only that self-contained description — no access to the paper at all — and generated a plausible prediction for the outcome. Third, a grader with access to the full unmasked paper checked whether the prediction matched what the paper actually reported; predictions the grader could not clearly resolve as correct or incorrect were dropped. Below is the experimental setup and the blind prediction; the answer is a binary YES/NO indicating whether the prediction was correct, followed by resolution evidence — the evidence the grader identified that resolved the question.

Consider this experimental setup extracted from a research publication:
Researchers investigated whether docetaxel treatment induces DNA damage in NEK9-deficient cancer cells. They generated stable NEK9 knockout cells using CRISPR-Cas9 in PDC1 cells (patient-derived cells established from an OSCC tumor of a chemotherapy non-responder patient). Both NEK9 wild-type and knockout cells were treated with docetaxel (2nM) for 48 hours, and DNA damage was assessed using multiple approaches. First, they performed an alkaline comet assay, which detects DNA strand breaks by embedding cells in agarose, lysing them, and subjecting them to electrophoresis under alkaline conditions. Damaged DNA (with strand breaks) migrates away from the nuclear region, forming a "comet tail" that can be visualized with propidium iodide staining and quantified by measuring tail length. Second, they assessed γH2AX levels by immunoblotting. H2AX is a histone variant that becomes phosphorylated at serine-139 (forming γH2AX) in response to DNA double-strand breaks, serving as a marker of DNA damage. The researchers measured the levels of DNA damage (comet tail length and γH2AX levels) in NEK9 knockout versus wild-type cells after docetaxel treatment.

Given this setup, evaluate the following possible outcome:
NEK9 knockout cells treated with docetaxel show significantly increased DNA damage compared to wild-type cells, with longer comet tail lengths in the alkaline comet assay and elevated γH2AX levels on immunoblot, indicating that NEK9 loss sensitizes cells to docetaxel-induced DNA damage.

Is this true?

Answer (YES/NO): YES